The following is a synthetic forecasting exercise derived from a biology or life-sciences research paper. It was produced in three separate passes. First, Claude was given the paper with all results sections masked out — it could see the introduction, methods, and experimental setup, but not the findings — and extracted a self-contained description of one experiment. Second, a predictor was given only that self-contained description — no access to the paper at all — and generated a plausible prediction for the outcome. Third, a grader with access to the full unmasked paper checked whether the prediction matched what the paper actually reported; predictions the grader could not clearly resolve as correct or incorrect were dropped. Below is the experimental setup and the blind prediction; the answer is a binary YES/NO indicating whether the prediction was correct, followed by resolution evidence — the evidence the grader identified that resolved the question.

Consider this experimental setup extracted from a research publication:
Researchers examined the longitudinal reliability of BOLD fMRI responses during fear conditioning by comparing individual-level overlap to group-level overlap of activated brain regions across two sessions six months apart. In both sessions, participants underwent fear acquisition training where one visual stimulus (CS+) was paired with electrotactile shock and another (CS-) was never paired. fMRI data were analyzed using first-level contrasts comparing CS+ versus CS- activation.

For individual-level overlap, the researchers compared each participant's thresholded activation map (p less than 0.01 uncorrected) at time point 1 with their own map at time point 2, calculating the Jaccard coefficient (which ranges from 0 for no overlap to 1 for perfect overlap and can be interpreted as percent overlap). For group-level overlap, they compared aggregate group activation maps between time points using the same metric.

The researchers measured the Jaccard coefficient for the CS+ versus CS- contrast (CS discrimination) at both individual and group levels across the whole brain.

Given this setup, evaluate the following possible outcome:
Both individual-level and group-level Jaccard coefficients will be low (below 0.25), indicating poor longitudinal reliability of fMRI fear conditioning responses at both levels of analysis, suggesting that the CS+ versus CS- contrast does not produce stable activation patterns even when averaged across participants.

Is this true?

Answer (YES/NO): NO